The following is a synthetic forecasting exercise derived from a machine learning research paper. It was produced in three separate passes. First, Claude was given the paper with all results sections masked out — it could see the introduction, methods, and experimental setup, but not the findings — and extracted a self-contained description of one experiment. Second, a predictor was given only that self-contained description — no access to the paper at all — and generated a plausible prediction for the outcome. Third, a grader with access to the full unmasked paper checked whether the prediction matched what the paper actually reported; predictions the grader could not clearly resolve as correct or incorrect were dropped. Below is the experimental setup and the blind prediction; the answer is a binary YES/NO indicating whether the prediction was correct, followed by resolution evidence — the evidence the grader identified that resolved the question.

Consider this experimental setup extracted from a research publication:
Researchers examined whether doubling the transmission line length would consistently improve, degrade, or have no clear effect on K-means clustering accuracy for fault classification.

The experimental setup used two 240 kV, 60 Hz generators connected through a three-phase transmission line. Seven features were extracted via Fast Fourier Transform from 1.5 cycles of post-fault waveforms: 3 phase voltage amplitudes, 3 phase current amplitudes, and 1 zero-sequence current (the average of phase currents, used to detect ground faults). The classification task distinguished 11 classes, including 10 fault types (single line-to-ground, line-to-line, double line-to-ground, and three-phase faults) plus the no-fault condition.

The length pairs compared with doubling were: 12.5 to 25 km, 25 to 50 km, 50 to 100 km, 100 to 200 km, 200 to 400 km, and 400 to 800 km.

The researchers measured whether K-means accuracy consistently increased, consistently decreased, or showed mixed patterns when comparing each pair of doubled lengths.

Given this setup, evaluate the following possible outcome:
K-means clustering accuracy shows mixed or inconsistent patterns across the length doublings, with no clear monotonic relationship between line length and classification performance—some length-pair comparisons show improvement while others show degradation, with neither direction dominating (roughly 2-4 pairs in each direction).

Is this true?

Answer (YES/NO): NO